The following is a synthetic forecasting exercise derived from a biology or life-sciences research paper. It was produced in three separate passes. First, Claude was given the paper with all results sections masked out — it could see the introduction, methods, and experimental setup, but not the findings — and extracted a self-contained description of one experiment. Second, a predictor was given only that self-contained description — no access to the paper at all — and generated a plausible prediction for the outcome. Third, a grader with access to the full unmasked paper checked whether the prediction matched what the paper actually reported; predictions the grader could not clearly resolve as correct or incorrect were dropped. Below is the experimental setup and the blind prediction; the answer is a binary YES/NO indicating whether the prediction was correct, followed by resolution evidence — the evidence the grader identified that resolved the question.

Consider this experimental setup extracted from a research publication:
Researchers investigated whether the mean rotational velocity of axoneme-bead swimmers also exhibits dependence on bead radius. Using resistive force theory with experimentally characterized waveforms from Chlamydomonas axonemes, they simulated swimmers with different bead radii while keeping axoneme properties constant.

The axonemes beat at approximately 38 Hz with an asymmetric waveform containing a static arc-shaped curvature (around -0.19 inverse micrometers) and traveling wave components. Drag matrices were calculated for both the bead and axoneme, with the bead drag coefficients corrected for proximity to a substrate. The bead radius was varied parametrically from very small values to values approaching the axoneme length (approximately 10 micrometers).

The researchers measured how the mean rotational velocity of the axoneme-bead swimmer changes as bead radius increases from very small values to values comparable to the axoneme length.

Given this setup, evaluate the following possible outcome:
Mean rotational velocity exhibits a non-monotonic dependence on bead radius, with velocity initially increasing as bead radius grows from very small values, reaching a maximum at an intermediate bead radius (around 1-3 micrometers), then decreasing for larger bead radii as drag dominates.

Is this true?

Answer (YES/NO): NO